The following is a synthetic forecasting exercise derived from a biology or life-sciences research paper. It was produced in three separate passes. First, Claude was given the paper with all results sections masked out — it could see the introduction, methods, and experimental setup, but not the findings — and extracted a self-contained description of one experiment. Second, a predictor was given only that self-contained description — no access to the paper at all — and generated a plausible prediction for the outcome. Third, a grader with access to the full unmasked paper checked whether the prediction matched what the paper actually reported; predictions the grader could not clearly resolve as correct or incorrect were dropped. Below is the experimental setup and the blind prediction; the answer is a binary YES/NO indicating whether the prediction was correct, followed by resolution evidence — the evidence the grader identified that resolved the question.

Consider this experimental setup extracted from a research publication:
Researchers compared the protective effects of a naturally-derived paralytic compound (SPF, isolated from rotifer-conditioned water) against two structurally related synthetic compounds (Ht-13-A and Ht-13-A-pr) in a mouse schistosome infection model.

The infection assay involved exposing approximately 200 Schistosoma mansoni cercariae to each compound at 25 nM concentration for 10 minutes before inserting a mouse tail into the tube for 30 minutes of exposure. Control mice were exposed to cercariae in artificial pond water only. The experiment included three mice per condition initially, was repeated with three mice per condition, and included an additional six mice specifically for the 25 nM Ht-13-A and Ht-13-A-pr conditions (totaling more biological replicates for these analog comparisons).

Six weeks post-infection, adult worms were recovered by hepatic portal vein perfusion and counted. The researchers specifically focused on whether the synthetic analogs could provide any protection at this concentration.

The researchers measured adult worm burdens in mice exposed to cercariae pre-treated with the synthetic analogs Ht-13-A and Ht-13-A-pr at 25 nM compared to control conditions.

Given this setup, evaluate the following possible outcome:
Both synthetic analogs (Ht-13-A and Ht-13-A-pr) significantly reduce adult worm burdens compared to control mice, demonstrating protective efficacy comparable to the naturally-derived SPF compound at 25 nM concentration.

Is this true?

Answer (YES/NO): NO